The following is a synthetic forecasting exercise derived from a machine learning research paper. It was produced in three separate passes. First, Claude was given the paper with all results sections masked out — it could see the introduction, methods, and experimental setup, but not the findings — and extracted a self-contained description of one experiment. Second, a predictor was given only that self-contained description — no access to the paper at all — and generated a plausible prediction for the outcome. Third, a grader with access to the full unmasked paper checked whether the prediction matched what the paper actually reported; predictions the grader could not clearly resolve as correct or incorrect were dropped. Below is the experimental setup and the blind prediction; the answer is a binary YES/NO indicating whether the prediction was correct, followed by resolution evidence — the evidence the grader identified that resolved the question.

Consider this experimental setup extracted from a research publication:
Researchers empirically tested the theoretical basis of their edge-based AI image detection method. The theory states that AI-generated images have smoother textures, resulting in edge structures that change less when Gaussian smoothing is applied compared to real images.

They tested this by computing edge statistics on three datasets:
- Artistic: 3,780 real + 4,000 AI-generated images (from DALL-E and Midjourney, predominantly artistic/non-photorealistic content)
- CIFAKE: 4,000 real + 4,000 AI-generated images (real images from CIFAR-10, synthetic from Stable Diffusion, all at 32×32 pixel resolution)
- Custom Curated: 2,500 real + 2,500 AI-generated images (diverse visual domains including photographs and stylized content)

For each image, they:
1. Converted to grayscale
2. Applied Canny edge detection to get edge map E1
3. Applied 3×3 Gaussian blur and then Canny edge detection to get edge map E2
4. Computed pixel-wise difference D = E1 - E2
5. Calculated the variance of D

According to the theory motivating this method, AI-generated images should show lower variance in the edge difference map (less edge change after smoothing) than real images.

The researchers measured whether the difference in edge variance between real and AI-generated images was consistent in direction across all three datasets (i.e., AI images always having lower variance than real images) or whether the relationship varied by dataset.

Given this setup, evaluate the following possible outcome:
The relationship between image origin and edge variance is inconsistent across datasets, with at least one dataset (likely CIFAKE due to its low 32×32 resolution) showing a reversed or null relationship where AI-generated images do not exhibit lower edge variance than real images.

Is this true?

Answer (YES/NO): YES